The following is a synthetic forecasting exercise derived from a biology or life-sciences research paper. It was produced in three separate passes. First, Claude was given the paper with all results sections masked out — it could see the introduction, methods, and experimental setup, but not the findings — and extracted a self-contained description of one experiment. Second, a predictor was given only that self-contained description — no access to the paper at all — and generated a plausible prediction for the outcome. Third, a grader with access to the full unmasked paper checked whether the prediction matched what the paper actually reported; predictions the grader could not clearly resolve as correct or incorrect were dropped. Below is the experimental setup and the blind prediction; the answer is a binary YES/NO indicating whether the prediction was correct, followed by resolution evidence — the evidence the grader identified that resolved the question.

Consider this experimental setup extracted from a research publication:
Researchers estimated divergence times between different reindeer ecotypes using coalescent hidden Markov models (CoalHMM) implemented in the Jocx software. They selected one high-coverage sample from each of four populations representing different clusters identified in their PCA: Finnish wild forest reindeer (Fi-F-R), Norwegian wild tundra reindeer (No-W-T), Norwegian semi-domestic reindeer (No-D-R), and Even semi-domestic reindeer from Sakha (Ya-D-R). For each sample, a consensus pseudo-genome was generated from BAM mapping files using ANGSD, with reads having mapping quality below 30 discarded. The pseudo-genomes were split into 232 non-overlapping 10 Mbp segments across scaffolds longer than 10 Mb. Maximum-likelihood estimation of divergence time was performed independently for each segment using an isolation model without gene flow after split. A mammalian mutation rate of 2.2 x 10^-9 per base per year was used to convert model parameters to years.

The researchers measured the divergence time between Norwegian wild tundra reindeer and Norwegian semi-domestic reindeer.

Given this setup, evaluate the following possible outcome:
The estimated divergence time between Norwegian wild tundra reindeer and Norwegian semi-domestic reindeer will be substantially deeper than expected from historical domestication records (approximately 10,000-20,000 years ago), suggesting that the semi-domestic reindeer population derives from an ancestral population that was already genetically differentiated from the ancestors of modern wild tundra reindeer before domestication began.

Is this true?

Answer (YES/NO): YES